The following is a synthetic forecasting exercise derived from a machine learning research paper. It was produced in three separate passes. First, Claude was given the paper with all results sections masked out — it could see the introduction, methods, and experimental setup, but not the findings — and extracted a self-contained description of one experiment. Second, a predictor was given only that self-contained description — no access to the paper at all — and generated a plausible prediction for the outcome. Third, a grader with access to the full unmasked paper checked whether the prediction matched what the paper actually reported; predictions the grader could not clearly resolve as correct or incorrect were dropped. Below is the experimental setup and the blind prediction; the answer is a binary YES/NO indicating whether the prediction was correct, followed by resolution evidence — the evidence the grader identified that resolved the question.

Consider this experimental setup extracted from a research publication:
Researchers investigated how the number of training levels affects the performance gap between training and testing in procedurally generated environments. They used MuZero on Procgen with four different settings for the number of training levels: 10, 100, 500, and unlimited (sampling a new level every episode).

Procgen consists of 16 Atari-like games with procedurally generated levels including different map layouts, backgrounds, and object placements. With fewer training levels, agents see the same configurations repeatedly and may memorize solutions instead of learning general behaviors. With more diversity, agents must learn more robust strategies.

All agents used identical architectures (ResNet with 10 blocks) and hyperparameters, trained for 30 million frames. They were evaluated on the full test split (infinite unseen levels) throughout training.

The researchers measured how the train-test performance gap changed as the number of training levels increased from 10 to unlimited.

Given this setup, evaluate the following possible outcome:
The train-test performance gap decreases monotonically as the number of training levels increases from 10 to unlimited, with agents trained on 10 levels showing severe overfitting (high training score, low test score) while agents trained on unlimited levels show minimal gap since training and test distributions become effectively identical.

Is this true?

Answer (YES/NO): YES